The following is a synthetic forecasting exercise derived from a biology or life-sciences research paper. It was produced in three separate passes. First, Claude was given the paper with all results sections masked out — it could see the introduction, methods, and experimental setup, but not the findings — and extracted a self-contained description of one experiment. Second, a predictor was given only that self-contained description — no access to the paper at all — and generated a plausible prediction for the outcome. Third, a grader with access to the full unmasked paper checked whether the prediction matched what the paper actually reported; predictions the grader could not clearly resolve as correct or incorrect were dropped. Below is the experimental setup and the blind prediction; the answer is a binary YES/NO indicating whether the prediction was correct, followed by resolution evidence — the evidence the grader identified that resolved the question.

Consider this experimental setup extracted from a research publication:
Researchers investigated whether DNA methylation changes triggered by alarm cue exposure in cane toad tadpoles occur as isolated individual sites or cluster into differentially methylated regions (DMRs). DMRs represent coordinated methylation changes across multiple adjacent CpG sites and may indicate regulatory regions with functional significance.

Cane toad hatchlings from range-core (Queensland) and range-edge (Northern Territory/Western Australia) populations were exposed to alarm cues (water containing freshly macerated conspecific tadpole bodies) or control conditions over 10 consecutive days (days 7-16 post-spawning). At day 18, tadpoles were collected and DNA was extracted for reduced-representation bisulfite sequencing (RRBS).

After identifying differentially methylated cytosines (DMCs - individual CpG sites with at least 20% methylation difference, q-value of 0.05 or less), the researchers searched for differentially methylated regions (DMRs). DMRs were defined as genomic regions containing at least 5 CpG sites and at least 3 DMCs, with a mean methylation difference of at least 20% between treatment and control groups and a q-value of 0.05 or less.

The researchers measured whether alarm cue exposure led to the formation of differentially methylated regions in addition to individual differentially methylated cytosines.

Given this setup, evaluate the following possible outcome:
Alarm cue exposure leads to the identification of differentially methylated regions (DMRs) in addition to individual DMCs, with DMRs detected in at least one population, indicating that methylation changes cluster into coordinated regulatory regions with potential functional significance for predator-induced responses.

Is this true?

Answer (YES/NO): YES